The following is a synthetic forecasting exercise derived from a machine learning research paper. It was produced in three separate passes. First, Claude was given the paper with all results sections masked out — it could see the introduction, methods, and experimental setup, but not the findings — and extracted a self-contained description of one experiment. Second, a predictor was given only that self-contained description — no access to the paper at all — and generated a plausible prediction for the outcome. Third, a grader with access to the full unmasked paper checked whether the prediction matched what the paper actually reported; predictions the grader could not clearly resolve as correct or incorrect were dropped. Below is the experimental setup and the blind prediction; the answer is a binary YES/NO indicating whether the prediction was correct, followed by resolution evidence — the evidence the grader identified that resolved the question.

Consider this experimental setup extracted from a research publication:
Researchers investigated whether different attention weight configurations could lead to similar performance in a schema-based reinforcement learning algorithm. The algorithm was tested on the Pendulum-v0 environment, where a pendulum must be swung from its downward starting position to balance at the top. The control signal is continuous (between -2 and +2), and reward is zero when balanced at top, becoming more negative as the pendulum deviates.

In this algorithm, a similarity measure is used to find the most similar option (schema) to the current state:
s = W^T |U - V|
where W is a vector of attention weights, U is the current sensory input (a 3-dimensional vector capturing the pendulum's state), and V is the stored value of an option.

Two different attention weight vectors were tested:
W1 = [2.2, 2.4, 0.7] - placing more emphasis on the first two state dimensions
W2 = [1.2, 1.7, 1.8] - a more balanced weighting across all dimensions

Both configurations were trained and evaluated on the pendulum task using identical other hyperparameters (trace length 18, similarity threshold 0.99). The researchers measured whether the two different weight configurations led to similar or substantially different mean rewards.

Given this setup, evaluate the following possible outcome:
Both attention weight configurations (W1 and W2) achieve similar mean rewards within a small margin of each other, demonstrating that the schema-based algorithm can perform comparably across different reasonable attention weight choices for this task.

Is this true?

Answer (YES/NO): YES